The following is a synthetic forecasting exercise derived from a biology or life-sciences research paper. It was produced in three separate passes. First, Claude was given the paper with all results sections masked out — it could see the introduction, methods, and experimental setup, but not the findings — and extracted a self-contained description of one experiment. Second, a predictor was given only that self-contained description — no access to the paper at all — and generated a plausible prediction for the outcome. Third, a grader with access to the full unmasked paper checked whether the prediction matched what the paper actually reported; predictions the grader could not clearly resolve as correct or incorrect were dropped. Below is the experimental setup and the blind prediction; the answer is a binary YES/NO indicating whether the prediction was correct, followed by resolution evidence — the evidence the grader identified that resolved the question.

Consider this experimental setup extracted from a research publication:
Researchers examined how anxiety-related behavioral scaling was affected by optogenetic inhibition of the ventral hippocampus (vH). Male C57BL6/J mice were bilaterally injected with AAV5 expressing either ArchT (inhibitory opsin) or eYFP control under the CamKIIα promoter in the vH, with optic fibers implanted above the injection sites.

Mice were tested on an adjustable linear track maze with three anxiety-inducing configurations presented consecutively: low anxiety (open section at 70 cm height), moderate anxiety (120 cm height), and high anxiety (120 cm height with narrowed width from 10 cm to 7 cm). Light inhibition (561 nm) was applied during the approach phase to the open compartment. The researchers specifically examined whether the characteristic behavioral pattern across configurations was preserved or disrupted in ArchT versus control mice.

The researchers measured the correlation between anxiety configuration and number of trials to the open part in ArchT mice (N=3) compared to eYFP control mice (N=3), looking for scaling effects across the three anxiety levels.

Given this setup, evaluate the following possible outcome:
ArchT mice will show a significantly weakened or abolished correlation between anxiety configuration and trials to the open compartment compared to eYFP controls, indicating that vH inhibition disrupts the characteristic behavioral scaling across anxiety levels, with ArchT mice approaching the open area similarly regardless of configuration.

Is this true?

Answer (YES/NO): YES